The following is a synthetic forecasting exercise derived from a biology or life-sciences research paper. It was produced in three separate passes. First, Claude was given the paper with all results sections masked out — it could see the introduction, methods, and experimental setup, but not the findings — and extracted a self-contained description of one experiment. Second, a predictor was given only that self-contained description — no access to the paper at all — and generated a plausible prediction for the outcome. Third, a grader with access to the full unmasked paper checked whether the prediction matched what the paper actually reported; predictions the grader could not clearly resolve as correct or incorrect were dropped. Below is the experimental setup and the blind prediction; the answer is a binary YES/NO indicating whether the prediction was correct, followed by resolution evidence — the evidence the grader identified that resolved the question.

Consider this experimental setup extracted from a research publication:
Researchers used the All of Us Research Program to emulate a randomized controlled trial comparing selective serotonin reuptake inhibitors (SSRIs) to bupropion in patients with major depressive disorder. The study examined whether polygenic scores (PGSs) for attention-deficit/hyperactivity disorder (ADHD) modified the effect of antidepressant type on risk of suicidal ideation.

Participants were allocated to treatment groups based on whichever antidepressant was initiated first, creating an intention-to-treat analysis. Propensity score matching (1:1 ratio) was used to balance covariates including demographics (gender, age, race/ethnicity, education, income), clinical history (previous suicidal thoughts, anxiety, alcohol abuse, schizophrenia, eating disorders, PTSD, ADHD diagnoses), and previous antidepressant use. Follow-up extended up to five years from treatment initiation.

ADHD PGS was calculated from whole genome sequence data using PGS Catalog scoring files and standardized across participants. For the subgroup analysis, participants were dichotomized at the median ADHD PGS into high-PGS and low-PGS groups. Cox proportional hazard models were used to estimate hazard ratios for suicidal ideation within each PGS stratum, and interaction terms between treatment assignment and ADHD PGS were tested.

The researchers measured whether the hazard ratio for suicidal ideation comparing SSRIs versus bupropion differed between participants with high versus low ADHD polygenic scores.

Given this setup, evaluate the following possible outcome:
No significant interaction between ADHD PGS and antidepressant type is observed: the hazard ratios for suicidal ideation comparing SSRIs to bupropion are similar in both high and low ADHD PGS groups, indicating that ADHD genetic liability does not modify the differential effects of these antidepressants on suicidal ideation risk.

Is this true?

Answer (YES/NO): NO